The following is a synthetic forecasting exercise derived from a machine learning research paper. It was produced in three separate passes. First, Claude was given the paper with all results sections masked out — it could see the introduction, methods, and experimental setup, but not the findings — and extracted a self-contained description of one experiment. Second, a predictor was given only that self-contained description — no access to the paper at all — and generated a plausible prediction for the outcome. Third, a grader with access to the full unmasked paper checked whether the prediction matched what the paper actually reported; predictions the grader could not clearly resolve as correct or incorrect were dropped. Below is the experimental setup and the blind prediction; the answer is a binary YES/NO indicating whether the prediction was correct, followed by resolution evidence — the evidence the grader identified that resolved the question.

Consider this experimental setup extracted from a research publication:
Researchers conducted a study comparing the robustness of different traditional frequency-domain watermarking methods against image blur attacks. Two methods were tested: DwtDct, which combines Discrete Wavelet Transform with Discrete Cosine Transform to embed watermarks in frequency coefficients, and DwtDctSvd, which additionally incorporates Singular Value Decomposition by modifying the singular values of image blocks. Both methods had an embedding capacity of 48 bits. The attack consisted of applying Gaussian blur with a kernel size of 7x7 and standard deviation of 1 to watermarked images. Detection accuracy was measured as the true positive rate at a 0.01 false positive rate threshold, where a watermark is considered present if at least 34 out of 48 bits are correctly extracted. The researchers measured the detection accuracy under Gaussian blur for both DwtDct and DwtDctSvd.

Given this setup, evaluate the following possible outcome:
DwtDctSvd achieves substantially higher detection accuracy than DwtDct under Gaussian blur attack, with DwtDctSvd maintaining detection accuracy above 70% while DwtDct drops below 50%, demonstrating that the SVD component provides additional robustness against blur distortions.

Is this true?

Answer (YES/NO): YES